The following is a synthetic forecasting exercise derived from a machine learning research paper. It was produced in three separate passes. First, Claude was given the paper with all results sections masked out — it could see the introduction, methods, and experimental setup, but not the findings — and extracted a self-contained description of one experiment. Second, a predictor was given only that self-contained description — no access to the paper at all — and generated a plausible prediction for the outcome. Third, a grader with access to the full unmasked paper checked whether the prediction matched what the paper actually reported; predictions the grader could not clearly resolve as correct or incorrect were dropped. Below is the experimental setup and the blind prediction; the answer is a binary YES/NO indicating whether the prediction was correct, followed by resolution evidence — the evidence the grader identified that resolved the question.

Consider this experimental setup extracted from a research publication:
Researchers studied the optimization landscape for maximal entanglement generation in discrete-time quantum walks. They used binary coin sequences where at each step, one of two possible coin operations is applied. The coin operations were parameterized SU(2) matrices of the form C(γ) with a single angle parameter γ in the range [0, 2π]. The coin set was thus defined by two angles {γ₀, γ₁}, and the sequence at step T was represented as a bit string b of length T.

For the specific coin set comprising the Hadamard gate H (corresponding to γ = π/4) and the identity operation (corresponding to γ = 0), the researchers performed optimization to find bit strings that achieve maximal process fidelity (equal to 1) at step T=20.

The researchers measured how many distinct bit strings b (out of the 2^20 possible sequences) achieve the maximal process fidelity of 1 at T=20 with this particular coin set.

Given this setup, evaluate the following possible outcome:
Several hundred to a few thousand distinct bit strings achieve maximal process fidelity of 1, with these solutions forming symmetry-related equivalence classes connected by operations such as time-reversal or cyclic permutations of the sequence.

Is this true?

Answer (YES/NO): NO